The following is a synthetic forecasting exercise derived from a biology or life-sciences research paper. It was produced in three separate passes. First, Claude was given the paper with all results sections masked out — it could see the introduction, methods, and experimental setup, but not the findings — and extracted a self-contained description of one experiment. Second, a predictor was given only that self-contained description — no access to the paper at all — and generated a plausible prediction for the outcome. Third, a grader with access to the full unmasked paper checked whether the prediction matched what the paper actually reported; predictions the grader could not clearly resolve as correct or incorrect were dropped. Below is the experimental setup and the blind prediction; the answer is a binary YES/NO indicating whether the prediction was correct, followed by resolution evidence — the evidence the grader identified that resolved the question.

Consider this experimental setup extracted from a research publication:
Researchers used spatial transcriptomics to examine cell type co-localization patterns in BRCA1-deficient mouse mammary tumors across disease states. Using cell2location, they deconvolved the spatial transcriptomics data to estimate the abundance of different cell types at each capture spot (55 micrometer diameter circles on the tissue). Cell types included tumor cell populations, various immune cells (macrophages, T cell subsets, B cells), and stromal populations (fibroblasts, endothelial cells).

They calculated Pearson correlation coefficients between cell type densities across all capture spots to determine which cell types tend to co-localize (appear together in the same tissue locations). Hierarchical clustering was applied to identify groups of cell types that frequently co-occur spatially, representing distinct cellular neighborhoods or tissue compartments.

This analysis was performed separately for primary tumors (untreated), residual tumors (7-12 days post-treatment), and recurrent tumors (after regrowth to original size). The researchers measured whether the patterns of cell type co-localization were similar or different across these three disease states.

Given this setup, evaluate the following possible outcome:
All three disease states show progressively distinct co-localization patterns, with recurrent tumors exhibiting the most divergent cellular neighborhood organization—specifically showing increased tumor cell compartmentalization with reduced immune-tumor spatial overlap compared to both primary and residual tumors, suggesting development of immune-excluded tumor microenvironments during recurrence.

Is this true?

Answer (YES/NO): NO